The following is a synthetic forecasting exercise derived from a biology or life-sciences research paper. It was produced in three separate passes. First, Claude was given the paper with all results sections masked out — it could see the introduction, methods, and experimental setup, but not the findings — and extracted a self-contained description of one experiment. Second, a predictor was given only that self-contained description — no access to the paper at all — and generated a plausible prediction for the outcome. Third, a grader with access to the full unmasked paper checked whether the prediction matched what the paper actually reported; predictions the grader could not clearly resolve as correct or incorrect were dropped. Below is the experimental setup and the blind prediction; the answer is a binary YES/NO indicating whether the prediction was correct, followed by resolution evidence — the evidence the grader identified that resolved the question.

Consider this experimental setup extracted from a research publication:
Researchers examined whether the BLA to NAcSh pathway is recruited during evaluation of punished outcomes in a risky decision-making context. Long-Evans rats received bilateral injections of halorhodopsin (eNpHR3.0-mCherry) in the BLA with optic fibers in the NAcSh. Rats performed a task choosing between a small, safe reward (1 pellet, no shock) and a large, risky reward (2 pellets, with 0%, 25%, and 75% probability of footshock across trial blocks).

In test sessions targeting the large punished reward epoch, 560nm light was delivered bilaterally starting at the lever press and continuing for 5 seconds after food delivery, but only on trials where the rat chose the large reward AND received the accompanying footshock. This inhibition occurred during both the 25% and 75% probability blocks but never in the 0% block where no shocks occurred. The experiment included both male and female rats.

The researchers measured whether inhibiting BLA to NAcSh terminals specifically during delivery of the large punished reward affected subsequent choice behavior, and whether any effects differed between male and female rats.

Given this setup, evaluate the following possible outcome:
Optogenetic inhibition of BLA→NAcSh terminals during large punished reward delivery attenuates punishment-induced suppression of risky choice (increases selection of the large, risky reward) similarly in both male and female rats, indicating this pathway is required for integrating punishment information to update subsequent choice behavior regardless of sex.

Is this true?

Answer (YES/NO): NO